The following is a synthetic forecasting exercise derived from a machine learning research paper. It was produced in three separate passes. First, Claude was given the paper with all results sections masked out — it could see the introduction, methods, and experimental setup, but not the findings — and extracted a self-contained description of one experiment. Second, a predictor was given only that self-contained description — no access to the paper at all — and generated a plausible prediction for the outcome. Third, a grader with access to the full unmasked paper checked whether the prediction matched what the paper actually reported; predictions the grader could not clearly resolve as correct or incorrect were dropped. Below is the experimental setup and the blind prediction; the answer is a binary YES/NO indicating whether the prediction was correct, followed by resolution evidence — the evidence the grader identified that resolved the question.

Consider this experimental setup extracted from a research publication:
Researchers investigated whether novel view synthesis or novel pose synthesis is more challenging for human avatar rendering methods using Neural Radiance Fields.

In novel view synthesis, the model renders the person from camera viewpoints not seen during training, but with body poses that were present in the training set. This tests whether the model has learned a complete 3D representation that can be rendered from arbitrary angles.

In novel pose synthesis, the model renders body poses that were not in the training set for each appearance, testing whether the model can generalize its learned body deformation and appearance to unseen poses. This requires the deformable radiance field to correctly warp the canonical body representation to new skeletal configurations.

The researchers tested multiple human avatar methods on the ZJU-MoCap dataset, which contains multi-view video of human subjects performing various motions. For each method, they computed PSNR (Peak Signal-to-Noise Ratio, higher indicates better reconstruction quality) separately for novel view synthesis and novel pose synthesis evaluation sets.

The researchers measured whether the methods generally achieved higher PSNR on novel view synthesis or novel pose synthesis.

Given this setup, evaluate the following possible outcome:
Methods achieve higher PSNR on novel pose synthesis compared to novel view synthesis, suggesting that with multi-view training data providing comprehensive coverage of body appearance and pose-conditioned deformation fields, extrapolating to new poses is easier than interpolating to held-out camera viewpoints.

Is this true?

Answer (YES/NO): YES